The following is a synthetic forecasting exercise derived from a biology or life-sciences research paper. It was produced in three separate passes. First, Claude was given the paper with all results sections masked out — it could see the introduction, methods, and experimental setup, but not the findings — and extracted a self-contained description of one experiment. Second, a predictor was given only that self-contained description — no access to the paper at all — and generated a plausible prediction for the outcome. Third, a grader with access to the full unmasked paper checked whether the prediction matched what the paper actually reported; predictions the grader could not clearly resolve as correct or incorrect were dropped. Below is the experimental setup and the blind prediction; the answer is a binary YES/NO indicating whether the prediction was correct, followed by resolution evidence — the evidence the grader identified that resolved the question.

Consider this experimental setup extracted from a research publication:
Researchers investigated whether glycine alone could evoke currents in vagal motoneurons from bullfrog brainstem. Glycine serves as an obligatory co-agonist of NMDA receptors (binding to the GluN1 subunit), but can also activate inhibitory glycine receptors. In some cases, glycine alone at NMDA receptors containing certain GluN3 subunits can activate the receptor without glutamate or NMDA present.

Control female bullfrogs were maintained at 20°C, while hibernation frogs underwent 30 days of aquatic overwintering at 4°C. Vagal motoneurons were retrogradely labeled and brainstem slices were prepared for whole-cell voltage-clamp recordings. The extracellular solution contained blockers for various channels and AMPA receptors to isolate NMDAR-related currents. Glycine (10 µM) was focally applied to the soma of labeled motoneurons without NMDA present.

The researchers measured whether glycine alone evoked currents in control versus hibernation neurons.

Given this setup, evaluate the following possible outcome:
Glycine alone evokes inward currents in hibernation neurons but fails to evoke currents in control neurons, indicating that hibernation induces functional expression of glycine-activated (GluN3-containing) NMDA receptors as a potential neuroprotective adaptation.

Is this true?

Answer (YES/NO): NO